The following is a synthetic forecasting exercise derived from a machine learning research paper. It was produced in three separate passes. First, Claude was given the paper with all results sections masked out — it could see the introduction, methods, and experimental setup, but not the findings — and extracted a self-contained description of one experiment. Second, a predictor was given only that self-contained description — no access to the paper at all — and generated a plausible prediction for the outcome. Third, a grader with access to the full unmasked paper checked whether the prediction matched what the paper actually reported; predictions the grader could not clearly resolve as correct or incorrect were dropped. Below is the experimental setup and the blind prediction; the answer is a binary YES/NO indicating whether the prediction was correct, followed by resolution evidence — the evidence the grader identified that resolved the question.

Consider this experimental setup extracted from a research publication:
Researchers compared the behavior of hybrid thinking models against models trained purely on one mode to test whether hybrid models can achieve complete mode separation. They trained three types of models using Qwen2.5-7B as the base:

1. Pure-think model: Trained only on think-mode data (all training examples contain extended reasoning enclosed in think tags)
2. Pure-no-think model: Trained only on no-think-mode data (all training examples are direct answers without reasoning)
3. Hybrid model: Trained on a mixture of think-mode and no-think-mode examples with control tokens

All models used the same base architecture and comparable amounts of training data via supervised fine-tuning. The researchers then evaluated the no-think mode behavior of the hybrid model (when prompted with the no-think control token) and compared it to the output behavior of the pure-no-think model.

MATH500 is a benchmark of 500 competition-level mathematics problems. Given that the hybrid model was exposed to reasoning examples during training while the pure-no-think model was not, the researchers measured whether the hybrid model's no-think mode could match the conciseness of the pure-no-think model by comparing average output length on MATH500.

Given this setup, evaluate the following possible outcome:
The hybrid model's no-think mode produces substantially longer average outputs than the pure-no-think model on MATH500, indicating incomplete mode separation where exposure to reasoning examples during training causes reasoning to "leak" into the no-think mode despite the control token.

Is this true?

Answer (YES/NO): YES